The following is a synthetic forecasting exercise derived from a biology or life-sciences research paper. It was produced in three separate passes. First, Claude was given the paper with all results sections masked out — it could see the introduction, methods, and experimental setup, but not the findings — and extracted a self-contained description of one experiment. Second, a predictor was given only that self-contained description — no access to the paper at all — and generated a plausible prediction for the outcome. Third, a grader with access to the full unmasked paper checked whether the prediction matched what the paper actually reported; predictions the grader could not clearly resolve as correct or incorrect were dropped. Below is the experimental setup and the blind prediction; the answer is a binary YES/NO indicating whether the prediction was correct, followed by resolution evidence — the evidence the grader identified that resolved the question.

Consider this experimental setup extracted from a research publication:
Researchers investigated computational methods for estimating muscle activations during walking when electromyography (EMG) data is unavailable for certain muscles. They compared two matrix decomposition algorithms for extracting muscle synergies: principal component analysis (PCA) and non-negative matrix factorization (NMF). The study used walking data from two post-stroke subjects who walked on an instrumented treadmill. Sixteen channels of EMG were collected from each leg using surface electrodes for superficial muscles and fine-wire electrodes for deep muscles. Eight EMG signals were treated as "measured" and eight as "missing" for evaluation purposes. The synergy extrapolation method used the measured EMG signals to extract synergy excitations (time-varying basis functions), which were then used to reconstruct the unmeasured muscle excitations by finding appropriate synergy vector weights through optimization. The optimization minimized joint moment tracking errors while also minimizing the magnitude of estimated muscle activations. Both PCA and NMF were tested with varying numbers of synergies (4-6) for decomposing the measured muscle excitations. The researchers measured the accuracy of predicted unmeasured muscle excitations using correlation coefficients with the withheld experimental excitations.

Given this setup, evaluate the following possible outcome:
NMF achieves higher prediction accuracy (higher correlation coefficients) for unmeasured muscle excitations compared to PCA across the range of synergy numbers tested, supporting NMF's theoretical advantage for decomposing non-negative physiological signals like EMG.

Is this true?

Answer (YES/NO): NO